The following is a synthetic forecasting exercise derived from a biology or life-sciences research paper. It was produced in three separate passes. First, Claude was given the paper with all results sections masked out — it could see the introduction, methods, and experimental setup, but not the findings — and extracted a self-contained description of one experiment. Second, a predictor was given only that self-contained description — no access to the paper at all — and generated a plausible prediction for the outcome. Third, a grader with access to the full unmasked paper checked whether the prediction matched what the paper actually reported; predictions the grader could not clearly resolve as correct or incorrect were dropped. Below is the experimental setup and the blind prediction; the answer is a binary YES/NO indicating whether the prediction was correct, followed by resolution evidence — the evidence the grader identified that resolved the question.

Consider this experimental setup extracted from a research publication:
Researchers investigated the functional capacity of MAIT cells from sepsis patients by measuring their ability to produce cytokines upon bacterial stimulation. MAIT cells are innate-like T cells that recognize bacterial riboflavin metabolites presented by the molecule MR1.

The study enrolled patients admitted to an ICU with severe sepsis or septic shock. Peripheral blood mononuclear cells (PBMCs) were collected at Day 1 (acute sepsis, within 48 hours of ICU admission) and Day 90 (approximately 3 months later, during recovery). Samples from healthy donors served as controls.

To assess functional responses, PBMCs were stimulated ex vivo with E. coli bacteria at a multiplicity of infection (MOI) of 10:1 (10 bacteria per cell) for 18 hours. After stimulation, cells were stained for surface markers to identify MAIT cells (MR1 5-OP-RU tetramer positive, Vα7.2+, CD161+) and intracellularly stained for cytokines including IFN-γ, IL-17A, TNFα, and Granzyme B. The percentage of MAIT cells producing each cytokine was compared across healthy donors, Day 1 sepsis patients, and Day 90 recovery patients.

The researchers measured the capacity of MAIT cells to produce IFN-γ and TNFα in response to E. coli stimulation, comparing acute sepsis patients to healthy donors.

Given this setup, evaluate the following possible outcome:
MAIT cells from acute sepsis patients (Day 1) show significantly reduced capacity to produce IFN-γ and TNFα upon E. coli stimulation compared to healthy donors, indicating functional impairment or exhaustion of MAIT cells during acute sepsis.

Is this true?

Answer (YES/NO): NO